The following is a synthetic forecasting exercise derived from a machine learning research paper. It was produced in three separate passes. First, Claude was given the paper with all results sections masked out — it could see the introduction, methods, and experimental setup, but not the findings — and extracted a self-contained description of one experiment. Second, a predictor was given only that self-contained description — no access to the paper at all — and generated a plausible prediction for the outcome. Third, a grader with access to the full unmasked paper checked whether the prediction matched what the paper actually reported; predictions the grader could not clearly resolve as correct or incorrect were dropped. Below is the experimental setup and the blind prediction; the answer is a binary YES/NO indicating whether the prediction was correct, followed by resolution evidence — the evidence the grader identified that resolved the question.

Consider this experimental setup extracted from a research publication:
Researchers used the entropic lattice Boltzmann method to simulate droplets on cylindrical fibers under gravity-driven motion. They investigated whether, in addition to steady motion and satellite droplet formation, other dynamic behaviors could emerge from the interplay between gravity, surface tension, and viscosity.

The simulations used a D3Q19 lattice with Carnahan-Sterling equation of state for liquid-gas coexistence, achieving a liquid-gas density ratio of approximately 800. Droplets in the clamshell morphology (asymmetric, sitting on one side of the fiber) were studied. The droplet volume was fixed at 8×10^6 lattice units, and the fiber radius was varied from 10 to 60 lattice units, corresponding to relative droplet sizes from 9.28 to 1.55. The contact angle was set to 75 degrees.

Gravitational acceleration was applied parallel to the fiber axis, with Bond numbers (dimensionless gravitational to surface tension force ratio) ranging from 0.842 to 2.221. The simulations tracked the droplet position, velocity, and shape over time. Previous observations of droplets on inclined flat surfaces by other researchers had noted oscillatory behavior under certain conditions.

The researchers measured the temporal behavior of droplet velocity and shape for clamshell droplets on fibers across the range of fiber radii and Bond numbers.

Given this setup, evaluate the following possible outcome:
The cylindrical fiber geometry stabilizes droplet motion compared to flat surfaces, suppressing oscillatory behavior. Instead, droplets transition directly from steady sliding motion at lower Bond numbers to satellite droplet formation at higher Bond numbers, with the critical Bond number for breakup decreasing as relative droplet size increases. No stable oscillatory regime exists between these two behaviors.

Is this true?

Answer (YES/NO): NO